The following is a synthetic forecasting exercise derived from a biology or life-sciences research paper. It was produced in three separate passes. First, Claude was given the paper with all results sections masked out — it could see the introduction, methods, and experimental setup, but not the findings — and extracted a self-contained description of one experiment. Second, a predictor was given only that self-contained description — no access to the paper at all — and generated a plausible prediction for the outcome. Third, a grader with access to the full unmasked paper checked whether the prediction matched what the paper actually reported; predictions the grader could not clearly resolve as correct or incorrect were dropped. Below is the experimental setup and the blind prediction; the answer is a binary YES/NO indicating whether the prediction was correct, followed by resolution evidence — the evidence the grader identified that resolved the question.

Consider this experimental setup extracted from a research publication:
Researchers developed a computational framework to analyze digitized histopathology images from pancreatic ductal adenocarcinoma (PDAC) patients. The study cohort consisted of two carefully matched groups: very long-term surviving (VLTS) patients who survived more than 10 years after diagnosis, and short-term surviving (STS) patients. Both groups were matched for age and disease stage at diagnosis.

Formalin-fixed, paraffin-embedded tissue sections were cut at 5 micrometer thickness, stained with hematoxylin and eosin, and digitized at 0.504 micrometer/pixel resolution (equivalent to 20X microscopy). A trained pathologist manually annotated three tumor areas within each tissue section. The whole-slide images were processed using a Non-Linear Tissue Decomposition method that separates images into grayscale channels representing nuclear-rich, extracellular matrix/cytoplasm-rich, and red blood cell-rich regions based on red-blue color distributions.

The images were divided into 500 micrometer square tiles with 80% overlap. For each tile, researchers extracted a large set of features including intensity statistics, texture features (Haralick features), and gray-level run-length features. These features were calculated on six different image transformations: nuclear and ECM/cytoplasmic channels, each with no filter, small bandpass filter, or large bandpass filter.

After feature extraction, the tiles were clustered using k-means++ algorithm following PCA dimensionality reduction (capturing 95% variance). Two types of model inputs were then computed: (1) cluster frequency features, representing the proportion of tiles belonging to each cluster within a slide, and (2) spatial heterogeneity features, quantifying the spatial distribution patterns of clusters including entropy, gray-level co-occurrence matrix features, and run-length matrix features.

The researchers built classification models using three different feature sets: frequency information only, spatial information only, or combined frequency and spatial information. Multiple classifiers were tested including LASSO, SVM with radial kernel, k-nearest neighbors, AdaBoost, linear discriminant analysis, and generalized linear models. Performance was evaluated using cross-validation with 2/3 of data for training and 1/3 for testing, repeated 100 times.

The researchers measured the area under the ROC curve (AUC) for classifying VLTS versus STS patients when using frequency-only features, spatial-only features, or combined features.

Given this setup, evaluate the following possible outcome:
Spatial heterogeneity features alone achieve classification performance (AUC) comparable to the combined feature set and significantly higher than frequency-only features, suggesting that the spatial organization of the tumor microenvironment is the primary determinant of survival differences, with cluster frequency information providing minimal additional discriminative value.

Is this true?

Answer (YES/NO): YES